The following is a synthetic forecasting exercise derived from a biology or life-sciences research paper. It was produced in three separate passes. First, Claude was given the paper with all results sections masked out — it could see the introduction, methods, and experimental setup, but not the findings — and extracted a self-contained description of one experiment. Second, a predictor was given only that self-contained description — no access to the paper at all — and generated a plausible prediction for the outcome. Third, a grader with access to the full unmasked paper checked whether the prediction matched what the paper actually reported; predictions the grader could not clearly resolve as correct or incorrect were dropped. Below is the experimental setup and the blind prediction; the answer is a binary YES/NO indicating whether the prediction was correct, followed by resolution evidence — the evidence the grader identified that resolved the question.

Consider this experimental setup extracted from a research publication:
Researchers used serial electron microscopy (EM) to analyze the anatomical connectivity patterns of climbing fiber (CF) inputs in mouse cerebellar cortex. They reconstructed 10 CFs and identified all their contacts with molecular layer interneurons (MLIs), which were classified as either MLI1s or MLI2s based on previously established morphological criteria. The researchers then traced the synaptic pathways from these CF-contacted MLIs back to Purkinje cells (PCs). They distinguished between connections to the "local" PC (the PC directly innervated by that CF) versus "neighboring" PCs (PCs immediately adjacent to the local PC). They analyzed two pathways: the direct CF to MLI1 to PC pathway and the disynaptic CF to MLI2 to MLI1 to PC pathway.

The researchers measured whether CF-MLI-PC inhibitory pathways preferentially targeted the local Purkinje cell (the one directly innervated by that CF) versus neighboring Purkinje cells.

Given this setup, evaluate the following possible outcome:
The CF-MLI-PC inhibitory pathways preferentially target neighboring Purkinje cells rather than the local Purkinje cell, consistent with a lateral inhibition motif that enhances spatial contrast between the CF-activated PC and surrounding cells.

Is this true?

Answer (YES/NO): NO